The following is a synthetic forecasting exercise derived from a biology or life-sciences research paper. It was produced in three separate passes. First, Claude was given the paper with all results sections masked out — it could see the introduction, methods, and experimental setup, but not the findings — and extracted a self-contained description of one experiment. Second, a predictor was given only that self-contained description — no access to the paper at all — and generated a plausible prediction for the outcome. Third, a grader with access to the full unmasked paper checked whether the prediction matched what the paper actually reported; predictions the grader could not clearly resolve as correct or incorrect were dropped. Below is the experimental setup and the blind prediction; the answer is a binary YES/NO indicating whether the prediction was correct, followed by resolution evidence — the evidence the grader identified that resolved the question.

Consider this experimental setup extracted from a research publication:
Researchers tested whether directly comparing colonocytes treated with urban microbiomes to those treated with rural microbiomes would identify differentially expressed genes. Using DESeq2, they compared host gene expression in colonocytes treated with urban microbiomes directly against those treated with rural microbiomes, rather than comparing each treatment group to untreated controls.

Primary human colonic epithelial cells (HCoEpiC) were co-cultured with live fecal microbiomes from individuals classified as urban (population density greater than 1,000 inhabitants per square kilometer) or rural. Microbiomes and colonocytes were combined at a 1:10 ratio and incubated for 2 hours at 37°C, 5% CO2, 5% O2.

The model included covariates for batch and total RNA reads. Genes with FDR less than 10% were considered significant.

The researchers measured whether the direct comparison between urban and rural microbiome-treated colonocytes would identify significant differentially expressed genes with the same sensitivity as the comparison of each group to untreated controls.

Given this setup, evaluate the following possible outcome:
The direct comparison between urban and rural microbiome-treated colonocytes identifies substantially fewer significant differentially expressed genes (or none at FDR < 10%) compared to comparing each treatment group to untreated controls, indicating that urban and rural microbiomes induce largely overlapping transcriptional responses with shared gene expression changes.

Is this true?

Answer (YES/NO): YES